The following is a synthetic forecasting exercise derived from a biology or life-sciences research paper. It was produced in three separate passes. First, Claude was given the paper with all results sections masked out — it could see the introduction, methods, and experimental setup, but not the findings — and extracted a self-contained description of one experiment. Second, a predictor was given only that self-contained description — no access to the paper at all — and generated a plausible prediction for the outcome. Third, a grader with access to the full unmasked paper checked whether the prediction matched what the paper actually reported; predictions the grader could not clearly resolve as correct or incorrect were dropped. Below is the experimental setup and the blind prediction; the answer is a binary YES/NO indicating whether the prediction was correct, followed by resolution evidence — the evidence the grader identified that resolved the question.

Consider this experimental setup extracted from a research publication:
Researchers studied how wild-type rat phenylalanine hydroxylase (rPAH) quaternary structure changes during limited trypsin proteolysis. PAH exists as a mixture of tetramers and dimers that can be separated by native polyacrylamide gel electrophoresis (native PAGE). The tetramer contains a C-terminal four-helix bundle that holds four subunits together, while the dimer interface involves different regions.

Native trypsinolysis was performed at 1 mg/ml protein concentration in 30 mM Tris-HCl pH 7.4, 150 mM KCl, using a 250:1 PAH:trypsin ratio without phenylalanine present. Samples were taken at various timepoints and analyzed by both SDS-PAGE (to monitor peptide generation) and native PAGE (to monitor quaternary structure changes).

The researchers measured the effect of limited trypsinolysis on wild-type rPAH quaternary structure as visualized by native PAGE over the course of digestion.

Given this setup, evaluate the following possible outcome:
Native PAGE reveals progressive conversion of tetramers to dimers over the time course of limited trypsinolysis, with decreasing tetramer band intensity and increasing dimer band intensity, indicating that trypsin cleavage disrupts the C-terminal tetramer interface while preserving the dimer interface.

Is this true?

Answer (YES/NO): YES